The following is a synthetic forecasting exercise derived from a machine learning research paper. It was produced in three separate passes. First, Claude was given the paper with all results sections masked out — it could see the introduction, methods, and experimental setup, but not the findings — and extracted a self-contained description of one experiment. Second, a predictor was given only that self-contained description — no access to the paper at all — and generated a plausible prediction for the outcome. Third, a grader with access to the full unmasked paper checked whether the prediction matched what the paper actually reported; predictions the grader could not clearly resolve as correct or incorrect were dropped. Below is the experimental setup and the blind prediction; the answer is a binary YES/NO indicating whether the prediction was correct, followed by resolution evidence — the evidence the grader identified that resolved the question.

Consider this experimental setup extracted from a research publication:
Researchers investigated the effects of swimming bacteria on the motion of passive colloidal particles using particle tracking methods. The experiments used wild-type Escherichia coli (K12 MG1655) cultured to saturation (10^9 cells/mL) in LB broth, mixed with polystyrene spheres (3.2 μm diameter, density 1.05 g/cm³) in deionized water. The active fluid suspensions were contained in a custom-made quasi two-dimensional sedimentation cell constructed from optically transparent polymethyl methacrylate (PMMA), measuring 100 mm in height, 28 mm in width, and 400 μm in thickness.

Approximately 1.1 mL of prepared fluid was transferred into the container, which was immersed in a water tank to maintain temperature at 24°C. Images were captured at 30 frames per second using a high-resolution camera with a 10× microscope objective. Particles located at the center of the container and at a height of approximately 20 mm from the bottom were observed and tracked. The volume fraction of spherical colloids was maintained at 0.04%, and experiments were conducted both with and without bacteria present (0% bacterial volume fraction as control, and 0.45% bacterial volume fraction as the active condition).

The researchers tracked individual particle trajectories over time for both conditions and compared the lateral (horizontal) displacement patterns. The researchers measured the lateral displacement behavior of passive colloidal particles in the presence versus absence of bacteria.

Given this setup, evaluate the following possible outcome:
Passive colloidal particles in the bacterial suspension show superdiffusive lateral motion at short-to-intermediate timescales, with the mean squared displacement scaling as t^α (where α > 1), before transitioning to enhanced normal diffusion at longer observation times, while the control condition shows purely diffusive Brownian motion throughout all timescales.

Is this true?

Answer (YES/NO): NO